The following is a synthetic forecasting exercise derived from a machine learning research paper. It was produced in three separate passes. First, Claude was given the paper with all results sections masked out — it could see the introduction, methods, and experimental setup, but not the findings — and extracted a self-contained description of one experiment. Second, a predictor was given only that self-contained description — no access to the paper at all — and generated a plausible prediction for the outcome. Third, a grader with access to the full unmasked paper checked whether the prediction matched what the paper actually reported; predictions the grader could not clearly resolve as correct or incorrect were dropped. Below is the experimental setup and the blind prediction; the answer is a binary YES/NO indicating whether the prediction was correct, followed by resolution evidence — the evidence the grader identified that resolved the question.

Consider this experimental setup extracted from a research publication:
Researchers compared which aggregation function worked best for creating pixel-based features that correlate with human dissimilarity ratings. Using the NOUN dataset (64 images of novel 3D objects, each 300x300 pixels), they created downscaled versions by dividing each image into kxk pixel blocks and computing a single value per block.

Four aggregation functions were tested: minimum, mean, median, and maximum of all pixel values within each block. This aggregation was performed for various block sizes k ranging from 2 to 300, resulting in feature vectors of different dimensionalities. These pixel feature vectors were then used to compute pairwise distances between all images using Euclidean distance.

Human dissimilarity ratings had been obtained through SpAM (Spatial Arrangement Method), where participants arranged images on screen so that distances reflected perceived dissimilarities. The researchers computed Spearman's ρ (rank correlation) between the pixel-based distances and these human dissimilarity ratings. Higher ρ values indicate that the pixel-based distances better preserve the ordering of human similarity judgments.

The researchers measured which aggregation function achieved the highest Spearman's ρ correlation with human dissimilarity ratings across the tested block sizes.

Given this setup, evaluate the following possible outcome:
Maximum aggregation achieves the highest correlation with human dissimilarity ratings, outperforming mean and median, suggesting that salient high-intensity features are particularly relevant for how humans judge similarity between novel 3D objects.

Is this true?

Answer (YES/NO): NO